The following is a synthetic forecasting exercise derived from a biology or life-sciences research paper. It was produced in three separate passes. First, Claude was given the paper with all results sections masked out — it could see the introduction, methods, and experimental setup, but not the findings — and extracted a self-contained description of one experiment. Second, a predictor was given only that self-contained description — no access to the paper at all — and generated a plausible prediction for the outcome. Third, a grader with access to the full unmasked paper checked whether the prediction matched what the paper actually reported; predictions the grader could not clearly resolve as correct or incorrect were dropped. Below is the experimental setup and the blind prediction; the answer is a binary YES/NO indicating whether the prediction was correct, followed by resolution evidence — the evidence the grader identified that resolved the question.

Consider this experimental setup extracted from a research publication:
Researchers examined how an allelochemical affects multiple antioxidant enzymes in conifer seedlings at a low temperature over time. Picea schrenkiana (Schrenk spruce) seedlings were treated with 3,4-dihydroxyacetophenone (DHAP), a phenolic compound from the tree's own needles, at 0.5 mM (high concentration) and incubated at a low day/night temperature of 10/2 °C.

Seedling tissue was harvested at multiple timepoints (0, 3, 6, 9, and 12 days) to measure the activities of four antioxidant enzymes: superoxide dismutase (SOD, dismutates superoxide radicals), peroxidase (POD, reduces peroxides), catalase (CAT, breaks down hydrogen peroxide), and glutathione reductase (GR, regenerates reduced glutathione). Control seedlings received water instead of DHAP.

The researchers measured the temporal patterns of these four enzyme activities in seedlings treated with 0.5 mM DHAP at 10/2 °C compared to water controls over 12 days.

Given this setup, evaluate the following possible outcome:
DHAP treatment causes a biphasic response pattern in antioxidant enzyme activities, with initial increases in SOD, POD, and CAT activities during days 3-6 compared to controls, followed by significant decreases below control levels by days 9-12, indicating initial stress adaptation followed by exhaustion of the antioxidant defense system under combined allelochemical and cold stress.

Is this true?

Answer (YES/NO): NO